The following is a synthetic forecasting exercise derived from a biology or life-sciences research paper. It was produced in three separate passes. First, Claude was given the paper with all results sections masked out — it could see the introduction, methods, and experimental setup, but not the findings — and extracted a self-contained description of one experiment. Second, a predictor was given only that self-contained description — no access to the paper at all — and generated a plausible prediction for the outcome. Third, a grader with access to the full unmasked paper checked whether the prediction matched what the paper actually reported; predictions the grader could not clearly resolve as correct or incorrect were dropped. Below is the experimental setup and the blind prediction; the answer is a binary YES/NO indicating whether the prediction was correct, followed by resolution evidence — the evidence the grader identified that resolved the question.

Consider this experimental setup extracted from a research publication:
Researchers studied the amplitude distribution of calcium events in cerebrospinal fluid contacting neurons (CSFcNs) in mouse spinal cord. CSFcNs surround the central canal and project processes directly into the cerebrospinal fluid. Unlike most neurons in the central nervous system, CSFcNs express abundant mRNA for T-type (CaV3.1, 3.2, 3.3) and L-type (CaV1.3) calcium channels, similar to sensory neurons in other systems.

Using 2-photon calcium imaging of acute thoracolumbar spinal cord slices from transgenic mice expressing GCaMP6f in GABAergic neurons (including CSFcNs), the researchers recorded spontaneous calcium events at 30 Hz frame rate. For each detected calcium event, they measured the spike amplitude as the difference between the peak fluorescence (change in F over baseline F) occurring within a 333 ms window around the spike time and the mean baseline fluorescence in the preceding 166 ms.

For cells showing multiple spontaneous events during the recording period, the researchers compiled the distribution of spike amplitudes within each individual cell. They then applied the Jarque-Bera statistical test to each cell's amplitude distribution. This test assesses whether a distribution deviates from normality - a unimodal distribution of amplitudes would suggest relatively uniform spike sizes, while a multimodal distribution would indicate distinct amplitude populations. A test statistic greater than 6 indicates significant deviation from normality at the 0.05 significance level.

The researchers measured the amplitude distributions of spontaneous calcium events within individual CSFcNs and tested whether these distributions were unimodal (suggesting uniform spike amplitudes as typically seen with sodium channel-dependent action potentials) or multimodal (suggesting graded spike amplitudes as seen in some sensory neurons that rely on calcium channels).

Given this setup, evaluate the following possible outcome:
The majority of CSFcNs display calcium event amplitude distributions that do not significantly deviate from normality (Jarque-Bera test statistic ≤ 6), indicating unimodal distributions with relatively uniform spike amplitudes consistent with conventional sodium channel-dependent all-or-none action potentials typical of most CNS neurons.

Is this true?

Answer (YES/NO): NO